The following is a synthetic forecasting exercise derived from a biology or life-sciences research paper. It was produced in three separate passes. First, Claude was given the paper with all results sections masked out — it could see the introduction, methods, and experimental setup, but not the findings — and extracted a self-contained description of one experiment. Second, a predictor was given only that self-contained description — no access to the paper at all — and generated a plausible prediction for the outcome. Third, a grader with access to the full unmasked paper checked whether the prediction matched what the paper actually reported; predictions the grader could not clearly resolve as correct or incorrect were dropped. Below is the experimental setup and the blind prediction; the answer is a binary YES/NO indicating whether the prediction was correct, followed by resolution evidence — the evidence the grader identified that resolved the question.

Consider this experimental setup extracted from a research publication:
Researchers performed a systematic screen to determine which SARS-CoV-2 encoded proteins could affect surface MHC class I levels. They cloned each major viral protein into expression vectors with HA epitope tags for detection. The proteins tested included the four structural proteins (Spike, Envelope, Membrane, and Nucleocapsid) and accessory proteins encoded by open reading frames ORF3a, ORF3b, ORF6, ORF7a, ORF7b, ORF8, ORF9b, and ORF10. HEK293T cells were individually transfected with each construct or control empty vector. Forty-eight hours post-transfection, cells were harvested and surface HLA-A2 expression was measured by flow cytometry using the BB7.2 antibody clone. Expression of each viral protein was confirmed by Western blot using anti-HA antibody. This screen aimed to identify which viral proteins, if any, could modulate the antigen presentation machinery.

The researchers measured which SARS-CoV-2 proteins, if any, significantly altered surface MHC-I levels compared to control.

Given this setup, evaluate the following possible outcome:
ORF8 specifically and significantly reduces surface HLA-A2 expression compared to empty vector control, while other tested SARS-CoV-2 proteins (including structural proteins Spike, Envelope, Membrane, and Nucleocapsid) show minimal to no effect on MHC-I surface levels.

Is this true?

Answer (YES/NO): YES